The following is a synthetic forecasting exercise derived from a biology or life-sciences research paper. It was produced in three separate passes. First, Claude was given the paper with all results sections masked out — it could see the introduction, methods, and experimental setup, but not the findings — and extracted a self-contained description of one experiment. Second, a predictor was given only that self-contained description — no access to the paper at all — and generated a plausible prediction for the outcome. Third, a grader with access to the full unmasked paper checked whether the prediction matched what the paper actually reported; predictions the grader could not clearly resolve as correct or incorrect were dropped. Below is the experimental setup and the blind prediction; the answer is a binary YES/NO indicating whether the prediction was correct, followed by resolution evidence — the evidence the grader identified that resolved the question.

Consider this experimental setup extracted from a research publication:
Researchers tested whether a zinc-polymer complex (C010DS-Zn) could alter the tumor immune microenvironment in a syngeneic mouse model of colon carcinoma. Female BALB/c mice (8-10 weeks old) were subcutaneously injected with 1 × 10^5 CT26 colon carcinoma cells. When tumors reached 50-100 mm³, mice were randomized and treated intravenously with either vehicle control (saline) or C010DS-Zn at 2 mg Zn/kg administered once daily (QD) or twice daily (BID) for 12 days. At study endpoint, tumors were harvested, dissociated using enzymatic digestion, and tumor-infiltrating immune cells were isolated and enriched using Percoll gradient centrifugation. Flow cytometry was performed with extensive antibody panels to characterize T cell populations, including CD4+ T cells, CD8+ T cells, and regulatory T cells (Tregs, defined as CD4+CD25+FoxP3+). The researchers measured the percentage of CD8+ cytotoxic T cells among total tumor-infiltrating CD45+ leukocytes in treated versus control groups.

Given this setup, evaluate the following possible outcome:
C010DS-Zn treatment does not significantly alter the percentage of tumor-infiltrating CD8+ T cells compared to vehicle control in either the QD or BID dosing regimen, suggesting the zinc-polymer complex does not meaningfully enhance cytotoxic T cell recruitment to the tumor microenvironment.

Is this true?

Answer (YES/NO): NO